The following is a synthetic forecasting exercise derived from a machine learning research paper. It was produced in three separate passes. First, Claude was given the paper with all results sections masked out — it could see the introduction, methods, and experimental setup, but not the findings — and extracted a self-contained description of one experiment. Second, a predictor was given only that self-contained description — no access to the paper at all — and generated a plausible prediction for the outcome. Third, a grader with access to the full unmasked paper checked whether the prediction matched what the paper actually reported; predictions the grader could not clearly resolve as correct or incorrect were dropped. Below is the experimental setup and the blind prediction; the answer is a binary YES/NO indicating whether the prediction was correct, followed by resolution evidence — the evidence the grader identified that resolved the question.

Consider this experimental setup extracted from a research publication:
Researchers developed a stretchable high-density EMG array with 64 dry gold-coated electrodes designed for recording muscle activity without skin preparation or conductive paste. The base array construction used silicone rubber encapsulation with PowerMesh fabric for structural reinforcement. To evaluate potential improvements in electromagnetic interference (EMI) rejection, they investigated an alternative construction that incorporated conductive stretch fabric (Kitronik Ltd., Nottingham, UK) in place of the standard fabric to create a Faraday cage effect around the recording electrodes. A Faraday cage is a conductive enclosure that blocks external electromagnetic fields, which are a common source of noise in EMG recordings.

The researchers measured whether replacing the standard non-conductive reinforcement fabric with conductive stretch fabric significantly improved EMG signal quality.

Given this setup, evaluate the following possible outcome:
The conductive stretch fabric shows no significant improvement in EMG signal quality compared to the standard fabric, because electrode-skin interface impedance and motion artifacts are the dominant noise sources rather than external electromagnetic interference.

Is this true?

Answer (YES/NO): NO